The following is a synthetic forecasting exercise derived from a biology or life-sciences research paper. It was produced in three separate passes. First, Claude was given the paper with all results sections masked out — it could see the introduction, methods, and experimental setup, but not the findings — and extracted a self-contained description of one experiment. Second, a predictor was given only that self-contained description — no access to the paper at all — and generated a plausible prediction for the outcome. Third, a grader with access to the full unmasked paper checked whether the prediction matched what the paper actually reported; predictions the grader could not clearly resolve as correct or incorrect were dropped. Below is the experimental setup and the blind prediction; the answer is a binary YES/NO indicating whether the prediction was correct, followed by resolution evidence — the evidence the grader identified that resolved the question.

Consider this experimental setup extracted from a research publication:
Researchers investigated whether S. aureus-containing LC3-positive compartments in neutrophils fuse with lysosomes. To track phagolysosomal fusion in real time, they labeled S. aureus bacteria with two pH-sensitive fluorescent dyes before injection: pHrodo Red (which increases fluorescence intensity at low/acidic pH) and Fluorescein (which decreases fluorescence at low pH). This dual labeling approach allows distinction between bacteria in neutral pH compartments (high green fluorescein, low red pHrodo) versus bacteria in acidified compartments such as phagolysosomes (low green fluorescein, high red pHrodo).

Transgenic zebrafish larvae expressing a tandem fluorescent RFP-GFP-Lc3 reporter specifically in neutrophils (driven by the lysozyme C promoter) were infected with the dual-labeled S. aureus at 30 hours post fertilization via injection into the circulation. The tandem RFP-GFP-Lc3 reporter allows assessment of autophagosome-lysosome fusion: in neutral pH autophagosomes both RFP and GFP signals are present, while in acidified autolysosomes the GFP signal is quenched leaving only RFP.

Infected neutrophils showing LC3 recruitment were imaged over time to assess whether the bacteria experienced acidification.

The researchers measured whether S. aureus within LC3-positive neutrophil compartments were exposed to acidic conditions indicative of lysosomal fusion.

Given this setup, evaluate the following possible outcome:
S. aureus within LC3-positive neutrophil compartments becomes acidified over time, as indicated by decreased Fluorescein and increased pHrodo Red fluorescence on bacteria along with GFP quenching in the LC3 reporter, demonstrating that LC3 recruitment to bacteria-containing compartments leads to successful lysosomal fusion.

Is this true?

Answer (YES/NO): NO